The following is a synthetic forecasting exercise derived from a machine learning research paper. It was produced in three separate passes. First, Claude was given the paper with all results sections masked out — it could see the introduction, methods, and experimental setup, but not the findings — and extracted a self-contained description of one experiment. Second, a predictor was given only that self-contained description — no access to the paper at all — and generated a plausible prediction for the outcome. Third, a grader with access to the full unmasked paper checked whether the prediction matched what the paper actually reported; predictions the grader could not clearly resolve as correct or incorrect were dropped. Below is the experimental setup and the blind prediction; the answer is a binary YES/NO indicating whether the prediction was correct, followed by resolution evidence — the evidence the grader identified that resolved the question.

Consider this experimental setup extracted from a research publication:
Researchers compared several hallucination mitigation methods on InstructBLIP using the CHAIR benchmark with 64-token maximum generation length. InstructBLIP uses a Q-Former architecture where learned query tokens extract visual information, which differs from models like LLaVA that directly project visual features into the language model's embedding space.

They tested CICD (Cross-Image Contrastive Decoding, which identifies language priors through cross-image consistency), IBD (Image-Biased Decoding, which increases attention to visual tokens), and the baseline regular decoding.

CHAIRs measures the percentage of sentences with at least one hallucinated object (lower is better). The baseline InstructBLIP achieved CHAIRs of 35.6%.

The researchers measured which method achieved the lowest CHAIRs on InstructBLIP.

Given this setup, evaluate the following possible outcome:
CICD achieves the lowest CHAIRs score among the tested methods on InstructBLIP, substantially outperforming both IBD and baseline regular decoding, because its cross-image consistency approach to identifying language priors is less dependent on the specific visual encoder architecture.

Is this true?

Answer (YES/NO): YES